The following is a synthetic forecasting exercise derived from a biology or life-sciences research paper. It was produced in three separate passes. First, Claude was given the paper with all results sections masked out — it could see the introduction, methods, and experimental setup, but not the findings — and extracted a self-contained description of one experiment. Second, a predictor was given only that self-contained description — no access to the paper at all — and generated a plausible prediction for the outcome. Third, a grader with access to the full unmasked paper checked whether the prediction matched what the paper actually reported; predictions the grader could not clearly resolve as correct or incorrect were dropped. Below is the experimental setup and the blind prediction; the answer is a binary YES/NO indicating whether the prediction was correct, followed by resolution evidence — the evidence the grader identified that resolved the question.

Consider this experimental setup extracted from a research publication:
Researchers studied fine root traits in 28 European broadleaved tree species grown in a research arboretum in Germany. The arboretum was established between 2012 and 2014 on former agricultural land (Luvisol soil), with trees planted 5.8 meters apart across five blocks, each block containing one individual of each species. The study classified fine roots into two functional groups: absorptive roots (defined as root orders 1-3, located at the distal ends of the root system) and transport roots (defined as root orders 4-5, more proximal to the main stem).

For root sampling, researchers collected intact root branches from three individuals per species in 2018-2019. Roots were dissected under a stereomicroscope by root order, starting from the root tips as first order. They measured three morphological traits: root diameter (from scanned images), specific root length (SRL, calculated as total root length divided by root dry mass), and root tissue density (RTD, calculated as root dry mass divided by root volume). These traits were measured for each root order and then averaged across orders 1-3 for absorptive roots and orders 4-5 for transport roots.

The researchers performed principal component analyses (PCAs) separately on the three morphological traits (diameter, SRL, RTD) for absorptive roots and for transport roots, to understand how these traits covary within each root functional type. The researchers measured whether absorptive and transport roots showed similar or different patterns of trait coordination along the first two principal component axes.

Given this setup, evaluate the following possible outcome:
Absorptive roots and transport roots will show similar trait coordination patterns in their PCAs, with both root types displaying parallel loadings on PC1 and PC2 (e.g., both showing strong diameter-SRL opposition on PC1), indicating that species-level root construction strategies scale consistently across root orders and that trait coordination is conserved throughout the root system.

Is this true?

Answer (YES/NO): YES